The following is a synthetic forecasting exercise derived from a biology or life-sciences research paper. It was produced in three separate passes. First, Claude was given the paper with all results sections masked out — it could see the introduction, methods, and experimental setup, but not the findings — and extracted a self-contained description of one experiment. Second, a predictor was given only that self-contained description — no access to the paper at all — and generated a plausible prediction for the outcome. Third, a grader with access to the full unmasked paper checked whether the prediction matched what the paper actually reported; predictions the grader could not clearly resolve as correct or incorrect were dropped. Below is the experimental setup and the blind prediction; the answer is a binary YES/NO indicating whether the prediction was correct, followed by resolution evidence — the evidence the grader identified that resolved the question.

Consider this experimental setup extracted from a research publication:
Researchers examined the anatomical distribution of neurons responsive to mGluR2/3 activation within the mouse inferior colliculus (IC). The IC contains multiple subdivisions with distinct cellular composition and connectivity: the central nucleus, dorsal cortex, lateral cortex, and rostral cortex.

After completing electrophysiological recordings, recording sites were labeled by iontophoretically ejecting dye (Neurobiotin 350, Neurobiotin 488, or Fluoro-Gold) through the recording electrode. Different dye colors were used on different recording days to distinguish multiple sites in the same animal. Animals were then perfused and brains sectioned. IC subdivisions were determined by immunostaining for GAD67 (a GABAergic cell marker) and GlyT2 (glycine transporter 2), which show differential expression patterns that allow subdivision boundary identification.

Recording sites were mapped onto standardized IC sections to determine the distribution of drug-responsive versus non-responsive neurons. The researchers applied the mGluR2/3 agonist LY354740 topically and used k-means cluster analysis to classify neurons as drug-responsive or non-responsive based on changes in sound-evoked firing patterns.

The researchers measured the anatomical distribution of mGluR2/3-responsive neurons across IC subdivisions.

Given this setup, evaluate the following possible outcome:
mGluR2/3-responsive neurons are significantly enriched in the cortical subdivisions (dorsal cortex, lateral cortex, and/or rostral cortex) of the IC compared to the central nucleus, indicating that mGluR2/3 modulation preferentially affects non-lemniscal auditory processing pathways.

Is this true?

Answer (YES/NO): NO